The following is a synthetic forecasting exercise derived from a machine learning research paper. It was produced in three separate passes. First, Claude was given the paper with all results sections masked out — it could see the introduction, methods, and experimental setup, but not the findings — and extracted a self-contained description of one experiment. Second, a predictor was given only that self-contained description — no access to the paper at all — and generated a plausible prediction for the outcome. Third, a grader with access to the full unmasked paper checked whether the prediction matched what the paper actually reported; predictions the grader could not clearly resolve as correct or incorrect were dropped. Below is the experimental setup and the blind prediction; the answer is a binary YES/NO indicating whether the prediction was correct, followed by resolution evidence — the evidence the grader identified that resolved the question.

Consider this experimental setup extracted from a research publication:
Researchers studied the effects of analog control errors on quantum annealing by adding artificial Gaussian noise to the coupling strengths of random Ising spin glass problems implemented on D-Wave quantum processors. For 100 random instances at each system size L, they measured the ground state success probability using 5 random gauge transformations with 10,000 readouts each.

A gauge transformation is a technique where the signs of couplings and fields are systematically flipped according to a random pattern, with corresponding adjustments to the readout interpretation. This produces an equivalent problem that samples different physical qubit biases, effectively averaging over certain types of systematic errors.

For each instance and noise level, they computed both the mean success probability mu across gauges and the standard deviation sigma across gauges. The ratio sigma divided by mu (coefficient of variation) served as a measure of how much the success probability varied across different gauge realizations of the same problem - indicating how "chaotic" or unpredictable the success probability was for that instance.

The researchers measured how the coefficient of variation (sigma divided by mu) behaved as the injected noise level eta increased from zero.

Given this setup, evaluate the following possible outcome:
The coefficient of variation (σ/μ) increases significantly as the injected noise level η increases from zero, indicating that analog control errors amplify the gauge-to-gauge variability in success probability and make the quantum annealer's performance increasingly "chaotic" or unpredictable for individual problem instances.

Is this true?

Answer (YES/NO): YES